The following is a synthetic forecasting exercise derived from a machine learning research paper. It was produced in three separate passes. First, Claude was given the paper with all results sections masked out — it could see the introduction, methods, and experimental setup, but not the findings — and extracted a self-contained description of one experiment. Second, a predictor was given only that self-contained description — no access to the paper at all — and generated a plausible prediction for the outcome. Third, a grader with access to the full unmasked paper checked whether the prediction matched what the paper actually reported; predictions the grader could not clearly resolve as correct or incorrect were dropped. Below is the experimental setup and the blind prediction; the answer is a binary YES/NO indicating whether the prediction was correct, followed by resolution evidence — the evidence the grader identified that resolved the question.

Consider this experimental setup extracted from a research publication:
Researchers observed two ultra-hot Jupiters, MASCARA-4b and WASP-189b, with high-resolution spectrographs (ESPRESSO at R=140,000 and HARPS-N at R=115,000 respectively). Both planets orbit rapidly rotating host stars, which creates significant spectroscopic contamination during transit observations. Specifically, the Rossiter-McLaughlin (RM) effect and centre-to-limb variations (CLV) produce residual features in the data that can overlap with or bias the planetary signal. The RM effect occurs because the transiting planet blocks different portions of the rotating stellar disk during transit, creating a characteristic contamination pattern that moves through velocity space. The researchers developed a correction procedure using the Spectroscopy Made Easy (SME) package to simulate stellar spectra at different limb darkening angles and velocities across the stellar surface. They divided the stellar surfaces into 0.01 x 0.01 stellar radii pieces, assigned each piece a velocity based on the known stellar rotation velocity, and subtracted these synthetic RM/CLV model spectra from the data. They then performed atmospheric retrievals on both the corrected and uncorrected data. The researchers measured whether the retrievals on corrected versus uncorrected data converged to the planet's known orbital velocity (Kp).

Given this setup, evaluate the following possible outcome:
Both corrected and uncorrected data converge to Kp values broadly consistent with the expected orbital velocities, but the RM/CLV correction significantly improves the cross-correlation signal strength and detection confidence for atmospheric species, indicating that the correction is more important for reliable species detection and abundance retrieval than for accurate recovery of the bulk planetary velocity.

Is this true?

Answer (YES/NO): NO